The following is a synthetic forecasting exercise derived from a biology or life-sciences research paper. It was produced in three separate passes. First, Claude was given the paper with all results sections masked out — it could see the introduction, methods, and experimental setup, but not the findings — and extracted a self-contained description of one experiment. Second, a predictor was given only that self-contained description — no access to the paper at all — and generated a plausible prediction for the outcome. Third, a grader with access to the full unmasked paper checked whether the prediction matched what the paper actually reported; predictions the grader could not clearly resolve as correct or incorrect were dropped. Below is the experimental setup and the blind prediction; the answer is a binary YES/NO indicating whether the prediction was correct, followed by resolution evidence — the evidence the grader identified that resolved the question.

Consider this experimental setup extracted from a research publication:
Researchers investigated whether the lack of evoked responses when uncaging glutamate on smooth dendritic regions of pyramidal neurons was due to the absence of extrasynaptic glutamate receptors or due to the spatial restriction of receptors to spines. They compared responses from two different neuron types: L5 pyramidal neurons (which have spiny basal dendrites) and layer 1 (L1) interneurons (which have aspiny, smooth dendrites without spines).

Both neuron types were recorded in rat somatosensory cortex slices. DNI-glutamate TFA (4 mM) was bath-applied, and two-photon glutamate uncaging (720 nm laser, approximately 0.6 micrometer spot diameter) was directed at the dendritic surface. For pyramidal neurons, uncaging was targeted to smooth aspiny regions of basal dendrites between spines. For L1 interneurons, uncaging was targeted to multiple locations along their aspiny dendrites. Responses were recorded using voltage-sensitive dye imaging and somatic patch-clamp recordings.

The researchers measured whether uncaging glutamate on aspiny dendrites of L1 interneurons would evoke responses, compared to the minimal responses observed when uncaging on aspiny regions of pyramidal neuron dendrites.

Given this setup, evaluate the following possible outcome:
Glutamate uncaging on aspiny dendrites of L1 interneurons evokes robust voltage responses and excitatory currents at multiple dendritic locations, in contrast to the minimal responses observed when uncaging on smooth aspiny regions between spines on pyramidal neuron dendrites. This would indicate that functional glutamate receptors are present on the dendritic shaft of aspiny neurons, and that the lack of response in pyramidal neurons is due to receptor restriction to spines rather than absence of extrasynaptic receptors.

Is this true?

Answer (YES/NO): YES